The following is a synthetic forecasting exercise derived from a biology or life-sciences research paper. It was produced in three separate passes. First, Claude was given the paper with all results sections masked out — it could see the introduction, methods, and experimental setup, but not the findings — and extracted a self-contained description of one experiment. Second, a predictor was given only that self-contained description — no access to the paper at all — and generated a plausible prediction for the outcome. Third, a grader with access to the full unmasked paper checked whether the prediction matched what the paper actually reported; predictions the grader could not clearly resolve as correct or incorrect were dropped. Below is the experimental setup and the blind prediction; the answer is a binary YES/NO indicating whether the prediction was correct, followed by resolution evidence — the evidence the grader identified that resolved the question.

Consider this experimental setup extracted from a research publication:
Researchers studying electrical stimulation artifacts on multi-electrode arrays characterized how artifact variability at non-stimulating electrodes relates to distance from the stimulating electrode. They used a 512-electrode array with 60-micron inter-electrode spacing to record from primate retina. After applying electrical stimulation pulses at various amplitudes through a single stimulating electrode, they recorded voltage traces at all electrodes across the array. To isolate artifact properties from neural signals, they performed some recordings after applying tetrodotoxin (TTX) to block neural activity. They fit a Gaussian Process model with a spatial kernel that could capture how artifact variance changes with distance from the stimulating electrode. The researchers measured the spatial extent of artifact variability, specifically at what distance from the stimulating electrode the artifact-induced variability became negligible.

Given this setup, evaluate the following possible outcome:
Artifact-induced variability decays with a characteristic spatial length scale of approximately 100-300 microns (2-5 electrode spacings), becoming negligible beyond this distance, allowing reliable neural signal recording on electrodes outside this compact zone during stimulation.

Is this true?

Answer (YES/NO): NO